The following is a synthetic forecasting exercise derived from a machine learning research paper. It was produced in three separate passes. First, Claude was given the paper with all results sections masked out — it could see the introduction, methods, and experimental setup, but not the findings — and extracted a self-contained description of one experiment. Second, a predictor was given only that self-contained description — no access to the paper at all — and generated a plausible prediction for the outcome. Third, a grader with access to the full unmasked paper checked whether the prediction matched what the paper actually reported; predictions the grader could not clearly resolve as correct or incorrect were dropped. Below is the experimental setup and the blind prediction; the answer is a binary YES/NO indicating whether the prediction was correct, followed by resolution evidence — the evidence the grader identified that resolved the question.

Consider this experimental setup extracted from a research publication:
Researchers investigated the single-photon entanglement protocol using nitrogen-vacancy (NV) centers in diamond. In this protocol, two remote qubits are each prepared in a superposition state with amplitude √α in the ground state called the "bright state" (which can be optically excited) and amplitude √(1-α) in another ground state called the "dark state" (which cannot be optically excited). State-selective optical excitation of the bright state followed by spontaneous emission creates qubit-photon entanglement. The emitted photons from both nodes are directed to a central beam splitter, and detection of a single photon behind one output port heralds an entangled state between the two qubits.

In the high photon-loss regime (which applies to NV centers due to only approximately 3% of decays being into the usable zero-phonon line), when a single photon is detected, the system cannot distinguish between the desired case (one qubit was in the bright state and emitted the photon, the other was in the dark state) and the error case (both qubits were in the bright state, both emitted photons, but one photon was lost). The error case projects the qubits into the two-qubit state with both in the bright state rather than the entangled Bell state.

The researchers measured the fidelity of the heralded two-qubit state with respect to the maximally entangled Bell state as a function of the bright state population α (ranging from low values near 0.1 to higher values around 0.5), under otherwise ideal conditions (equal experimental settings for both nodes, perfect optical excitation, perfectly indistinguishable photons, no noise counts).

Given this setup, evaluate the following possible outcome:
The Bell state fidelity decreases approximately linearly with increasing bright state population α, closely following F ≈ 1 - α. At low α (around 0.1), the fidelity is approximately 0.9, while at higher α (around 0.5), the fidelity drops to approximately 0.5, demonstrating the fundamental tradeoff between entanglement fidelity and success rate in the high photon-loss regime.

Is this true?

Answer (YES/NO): NO